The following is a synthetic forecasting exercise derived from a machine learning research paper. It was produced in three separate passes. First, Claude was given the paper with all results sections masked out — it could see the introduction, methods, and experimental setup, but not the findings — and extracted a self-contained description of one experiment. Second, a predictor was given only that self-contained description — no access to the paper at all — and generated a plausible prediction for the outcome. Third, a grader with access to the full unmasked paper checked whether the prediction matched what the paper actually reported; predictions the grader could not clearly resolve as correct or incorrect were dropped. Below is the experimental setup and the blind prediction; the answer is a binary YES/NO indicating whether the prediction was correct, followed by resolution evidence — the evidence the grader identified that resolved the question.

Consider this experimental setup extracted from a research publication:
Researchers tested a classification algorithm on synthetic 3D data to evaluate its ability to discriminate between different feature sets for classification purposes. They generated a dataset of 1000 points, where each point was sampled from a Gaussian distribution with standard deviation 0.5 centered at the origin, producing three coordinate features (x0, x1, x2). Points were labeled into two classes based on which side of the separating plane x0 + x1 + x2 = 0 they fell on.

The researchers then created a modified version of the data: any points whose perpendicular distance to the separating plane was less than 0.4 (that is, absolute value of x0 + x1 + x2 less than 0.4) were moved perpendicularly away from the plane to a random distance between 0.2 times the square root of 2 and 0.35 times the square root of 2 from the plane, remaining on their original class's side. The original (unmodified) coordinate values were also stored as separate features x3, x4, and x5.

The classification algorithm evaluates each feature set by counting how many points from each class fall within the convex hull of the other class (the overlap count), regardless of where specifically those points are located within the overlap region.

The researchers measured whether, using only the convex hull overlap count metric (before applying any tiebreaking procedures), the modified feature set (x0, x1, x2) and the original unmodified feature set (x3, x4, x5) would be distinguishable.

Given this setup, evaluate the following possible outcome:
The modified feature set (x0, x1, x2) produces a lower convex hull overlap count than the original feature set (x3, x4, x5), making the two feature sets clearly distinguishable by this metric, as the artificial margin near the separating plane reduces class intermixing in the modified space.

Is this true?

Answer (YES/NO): NO